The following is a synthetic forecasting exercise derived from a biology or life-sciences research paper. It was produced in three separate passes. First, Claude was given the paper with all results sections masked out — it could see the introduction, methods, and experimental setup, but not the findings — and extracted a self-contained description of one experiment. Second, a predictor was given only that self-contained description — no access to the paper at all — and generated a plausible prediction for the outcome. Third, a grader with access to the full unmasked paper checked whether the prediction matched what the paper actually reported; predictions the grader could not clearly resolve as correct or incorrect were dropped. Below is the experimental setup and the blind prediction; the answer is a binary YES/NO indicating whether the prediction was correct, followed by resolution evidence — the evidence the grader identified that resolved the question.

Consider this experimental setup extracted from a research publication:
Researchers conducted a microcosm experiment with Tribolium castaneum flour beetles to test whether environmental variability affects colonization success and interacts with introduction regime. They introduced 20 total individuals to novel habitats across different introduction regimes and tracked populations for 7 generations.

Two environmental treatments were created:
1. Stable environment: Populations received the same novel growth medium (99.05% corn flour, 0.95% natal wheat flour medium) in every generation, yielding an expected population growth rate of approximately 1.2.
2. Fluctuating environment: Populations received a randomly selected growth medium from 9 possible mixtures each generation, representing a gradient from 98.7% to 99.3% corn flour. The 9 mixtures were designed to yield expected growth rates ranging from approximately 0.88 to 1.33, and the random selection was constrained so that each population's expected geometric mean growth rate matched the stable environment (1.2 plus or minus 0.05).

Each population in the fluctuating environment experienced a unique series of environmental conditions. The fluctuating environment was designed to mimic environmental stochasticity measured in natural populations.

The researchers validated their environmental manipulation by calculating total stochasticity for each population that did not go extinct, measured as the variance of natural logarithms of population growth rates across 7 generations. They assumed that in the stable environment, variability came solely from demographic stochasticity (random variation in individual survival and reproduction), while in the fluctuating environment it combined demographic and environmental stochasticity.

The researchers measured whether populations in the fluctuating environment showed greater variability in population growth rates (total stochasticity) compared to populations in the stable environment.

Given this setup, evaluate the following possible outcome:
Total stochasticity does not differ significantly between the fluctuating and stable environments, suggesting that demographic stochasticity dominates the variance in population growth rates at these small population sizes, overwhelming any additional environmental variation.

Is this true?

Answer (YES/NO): NO